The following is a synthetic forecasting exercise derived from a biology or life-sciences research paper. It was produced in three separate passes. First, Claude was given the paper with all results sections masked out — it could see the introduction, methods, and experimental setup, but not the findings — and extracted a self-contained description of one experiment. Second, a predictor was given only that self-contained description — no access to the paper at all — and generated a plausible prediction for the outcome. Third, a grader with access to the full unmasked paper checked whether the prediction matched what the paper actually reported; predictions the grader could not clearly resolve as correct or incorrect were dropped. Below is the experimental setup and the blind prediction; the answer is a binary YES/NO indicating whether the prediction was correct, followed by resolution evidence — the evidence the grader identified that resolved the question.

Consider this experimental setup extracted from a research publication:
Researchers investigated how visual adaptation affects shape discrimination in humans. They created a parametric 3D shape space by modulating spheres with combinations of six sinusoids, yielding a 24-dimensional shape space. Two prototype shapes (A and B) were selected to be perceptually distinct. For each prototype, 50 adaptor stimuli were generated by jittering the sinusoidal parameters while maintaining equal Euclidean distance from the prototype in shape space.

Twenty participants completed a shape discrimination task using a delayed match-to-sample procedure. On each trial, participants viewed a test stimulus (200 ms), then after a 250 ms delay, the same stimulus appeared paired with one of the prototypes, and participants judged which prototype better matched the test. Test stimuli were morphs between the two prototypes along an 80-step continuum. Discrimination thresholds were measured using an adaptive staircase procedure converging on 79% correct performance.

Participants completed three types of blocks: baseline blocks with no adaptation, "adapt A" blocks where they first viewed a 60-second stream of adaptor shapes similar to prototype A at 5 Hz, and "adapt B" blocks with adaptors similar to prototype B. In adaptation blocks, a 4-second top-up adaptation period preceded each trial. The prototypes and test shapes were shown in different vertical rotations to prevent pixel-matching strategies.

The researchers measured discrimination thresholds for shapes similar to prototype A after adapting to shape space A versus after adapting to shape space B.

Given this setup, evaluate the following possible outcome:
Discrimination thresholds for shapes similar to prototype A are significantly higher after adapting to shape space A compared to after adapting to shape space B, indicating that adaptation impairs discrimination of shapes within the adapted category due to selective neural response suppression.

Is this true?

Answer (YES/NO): NO